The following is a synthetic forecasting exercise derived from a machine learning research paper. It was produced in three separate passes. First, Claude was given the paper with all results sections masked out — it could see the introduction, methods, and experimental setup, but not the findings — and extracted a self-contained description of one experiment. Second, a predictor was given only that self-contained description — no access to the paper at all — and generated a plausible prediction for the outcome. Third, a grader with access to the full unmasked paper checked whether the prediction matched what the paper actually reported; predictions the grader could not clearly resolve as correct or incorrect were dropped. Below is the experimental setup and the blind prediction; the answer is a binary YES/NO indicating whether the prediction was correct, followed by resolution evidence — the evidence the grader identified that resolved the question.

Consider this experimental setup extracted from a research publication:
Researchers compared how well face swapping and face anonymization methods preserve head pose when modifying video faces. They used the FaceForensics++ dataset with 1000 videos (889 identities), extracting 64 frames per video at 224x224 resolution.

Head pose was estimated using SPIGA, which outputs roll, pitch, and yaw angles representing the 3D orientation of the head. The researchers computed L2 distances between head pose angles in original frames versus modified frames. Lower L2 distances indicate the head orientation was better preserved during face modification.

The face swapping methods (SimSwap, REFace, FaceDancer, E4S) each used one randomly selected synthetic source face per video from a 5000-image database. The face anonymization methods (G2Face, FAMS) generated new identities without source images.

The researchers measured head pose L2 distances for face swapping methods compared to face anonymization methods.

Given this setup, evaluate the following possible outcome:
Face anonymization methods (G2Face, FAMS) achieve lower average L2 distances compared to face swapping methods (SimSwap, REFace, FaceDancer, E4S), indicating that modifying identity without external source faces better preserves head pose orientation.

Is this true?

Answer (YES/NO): YES